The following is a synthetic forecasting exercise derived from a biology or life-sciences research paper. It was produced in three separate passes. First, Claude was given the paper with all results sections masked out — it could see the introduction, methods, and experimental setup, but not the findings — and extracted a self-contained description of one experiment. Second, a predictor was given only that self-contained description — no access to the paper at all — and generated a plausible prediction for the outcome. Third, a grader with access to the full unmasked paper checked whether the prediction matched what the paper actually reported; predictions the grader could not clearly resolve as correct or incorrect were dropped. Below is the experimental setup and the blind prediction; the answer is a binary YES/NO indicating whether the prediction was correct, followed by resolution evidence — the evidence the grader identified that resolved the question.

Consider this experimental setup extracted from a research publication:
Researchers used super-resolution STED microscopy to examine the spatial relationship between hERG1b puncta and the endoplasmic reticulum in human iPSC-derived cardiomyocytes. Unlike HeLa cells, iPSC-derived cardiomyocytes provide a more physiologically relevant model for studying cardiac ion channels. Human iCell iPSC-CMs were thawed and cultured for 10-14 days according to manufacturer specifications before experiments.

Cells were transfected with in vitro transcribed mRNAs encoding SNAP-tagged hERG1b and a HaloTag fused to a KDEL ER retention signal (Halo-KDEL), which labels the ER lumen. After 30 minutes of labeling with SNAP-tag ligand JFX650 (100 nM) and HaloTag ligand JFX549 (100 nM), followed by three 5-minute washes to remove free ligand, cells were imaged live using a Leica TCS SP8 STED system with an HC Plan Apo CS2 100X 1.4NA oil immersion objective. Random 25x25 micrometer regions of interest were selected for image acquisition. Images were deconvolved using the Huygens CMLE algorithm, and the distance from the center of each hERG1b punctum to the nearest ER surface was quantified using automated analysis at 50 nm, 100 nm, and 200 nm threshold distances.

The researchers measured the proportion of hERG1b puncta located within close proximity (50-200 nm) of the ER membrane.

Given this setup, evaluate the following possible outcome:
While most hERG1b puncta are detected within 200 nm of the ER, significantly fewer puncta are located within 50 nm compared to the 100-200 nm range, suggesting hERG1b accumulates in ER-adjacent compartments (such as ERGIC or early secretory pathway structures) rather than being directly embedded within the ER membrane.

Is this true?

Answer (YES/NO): NO